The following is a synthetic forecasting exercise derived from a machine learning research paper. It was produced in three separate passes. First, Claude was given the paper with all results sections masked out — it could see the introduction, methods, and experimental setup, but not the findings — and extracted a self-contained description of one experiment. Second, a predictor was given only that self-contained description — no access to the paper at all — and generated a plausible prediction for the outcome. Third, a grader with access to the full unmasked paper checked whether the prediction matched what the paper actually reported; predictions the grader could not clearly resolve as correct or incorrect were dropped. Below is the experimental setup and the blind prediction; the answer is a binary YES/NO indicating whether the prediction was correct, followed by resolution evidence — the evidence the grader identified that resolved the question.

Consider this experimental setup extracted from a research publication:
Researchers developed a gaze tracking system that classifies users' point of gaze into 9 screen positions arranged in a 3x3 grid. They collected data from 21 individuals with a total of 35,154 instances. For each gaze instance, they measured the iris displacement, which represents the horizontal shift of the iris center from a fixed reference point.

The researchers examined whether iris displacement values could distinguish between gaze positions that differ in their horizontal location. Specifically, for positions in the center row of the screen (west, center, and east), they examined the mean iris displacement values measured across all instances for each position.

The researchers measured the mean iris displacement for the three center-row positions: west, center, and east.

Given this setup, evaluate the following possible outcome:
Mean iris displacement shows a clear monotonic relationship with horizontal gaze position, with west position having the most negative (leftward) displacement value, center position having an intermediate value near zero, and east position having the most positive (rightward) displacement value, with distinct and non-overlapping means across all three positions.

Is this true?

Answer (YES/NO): NO